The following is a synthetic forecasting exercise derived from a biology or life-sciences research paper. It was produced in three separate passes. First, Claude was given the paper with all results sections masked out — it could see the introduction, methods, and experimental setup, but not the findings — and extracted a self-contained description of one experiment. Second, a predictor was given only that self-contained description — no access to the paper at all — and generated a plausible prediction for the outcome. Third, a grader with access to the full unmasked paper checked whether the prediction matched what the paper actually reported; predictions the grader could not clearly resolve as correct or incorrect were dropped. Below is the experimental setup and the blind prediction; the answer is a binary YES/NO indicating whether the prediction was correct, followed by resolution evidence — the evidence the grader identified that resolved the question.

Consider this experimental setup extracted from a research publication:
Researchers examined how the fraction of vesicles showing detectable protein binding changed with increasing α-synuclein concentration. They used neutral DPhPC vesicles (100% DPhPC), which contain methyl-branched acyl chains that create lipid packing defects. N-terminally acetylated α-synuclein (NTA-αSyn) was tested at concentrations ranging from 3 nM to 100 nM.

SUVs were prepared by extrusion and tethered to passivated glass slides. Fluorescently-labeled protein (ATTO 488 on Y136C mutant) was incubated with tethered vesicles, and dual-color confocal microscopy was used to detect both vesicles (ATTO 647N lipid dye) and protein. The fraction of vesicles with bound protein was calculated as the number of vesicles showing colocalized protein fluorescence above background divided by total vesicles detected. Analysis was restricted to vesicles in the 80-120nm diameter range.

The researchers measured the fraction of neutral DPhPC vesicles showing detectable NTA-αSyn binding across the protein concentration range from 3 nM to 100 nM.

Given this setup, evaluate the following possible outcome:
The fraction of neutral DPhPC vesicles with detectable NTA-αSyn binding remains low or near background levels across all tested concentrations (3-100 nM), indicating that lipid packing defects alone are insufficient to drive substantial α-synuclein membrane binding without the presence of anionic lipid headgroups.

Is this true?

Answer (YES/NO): NO